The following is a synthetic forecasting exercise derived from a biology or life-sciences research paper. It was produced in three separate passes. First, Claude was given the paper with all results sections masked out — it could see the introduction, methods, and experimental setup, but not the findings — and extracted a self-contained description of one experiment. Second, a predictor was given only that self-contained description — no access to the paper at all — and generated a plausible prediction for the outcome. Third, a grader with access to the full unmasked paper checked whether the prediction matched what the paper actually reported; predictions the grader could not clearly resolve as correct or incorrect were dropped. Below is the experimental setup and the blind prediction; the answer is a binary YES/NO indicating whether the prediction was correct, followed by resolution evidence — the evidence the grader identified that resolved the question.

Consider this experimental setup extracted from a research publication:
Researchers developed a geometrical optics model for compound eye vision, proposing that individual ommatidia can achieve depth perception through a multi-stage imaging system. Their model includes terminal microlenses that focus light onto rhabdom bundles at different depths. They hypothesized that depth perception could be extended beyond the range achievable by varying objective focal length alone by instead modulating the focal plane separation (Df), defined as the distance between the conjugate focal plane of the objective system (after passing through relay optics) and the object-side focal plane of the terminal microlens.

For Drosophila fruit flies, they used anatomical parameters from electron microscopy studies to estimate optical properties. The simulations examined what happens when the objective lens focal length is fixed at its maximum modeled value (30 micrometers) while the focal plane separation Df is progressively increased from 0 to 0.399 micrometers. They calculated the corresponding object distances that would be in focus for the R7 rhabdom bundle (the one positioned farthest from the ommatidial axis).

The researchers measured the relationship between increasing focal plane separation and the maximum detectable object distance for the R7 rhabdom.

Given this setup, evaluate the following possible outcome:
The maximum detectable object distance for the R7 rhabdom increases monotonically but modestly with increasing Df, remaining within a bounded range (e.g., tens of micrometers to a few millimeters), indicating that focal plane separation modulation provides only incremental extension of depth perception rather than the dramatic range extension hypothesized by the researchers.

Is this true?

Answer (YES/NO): NO